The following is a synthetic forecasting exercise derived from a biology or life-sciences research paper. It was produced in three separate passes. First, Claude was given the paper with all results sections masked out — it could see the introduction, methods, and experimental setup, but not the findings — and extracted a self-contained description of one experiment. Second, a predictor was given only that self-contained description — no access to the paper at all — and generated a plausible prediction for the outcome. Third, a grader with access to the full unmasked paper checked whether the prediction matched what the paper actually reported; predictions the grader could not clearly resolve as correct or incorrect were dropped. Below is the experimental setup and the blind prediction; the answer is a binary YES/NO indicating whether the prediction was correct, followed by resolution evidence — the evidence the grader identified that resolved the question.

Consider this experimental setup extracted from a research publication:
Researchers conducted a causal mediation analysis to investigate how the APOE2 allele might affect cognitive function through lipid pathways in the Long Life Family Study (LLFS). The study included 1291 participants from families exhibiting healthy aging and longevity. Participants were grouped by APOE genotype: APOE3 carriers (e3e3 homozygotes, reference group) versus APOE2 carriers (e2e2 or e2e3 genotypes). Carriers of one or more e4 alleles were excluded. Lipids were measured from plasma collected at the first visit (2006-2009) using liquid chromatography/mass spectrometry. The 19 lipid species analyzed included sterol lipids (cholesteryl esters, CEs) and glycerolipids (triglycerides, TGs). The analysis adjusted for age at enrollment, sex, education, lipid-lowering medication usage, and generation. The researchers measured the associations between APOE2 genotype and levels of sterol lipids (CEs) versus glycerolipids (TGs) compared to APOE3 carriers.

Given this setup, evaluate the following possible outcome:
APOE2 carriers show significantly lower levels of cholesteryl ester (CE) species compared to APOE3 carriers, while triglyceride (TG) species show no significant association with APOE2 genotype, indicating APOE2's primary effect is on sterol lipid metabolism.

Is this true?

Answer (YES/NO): NO